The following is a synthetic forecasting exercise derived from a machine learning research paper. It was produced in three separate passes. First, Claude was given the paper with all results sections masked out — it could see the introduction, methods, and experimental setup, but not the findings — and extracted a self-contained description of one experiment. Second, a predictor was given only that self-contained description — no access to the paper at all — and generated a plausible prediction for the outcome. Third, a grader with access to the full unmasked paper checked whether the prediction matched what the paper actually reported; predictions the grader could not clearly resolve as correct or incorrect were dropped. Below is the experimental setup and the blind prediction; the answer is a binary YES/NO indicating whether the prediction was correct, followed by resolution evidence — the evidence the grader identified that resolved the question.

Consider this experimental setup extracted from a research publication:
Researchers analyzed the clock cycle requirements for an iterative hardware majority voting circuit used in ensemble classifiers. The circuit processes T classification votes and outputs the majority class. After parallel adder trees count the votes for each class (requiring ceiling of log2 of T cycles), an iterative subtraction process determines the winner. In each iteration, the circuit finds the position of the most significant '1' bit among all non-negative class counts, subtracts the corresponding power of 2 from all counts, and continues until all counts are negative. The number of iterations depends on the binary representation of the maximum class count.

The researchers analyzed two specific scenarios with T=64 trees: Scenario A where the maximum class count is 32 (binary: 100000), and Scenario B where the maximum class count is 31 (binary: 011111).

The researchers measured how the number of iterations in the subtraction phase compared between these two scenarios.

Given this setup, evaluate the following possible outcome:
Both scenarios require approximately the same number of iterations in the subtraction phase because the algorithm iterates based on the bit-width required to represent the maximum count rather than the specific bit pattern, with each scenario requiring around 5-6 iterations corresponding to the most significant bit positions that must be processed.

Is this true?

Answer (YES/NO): NO